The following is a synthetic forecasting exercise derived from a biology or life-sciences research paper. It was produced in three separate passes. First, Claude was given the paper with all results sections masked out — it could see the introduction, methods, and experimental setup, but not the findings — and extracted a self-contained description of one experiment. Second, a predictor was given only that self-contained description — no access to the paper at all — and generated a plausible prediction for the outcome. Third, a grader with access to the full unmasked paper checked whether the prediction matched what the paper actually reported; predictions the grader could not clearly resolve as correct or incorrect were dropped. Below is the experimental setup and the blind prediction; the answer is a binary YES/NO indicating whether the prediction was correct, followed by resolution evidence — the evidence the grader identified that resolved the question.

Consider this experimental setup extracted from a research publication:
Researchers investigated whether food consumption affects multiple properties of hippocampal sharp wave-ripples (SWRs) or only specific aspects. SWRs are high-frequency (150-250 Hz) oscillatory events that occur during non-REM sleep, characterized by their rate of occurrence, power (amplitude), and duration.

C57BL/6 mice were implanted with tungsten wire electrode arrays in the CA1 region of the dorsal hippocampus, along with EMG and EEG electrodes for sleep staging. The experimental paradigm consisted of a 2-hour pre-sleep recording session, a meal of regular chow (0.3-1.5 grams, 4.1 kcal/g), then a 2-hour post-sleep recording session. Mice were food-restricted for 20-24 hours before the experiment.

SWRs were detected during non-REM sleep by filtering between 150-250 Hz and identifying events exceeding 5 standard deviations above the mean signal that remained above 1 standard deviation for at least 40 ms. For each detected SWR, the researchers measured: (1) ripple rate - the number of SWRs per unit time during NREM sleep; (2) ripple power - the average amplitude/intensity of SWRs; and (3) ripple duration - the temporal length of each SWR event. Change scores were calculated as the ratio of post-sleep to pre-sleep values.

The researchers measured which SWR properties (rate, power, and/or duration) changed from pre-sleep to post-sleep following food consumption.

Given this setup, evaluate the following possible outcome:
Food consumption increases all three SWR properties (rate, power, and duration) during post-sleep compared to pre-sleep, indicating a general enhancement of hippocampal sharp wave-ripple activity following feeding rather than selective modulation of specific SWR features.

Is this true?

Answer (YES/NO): NO